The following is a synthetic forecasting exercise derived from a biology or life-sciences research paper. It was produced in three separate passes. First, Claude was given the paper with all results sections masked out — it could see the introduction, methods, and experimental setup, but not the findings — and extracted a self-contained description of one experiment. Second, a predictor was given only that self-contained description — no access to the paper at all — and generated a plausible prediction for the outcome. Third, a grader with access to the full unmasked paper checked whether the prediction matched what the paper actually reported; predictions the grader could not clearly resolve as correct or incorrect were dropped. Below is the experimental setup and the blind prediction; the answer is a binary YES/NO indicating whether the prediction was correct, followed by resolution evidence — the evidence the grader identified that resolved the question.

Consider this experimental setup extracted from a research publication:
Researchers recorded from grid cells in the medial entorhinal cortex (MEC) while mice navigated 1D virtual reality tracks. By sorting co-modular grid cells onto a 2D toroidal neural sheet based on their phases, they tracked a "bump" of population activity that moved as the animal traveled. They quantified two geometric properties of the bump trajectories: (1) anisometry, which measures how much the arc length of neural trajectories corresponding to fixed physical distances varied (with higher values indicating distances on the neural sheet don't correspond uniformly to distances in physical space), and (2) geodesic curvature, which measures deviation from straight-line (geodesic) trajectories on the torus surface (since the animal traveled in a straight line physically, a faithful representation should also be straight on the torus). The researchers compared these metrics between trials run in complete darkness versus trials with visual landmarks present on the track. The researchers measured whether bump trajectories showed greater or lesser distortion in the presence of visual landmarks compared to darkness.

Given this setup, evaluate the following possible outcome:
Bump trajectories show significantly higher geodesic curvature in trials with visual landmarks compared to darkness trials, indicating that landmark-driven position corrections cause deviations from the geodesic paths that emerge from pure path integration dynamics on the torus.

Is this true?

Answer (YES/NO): YES